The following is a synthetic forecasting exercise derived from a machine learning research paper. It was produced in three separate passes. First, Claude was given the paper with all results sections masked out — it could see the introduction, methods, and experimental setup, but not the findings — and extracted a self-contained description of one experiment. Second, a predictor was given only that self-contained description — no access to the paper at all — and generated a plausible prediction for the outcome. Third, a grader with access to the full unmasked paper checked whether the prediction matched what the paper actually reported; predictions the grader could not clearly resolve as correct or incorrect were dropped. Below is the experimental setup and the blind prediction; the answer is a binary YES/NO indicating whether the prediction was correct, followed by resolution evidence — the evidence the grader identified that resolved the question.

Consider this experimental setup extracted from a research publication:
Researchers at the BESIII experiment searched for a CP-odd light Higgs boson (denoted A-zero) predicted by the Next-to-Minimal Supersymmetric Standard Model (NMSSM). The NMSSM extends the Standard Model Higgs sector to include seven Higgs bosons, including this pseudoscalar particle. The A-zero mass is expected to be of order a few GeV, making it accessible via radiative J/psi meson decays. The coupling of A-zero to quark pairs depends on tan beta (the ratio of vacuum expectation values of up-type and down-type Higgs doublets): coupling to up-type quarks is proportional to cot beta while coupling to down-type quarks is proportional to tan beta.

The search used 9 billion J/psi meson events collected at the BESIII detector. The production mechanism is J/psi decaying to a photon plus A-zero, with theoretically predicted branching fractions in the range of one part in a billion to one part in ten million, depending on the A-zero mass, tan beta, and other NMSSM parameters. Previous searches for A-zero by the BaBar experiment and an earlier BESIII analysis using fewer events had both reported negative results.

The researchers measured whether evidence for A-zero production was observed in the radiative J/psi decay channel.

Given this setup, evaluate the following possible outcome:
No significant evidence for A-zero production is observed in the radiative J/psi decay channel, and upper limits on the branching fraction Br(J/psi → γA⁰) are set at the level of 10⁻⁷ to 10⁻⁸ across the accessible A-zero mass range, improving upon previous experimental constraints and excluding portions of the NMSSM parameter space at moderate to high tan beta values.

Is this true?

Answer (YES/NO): NO